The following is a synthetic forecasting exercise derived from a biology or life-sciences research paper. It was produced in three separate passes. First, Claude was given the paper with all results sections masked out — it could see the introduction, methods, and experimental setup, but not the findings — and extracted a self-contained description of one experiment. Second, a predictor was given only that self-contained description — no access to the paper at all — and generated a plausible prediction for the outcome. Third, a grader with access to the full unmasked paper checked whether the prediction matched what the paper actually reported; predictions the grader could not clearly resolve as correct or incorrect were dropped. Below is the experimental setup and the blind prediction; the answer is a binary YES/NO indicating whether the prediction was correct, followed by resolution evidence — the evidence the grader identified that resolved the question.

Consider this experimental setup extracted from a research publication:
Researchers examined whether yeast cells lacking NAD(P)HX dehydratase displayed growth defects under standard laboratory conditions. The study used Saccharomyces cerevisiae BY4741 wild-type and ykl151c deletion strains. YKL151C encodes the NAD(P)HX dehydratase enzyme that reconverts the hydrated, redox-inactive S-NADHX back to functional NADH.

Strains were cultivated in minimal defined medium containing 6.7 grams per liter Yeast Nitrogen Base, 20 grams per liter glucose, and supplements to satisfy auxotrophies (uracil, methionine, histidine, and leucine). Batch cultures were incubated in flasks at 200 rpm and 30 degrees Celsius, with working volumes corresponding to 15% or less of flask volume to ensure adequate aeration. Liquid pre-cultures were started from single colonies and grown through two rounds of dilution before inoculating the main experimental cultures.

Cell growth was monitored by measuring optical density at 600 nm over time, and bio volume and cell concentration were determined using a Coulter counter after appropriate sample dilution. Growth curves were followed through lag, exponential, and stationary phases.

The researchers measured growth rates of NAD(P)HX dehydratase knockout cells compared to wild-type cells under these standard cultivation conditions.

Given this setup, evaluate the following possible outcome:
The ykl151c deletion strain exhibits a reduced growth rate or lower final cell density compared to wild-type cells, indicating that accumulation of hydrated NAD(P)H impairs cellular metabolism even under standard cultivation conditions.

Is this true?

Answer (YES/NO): NO